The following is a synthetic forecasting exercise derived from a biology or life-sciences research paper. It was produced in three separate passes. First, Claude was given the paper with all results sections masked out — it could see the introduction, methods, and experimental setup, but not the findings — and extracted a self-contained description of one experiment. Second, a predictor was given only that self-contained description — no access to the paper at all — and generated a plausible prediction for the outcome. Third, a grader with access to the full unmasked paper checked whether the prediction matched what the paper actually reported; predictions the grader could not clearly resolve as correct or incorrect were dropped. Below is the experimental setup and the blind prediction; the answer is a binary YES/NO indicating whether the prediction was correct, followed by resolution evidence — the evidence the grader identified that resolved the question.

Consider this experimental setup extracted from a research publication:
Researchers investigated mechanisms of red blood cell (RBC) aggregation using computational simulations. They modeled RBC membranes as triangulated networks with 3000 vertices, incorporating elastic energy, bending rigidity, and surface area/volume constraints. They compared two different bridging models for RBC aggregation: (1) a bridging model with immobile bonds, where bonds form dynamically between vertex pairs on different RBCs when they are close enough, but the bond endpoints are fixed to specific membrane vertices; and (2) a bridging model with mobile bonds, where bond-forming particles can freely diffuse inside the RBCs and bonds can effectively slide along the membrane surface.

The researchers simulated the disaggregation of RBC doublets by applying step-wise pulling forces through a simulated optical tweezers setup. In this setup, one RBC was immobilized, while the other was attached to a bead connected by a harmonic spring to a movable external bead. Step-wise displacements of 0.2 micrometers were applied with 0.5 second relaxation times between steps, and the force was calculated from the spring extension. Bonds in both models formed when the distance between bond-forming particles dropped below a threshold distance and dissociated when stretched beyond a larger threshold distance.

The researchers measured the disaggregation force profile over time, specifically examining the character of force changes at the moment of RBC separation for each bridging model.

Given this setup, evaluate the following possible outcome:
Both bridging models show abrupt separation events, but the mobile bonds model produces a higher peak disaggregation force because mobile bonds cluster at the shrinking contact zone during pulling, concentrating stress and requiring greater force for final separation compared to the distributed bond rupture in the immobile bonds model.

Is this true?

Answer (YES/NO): NO